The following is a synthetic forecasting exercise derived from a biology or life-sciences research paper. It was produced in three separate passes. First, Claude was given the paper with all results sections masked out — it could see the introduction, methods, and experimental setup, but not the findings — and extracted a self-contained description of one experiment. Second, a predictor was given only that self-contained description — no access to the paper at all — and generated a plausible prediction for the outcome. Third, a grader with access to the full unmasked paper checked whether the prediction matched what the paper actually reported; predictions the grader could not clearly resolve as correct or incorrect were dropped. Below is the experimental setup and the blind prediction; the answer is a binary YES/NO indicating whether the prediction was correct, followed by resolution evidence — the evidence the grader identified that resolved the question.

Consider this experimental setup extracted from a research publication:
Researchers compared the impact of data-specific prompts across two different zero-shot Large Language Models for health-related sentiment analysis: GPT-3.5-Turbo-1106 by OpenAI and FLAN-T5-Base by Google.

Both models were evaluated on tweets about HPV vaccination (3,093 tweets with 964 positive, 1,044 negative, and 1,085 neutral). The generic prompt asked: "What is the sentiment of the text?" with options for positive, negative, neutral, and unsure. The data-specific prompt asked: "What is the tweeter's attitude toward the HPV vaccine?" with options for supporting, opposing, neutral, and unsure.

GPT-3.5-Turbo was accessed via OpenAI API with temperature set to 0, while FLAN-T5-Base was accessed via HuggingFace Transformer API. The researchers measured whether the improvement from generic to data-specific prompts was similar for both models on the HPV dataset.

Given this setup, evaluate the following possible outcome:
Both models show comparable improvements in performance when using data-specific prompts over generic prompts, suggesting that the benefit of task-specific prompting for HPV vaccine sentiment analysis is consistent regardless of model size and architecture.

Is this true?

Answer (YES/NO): NO